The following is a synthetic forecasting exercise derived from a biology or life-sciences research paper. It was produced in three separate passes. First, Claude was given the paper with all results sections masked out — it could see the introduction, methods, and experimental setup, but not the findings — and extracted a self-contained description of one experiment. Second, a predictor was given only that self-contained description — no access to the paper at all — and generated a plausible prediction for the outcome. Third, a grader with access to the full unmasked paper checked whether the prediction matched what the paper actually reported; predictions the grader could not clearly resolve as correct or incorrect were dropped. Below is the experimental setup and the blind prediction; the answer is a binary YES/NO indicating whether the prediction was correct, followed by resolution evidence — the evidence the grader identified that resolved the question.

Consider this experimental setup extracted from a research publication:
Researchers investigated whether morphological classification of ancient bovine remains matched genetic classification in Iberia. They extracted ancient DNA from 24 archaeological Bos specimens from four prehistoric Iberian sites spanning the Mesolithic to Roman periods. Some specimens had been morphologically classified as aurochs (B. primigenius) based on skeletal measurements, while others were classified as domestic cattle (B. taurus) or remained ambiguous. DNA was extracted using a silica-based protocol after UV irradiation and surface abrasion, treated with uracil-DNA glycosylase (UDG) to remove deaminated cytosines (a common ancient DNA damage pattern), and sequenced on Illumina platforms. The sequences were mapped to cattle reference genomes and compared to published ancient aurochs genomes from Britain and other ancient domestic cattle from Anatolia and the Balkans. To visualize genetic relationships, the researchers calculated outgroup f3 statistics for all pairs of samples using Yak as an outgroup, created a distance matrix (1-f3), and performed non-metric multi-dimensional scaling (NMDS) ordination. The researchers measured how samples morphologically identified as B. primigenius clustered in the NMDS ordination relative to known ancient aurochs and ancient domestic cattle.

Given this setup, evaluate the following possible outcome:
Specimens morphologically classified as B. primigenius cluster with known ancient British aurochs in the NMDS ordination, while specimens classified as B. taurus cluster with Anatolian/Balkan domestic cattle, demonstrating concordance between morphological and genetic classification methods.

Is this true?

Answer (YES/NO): NO